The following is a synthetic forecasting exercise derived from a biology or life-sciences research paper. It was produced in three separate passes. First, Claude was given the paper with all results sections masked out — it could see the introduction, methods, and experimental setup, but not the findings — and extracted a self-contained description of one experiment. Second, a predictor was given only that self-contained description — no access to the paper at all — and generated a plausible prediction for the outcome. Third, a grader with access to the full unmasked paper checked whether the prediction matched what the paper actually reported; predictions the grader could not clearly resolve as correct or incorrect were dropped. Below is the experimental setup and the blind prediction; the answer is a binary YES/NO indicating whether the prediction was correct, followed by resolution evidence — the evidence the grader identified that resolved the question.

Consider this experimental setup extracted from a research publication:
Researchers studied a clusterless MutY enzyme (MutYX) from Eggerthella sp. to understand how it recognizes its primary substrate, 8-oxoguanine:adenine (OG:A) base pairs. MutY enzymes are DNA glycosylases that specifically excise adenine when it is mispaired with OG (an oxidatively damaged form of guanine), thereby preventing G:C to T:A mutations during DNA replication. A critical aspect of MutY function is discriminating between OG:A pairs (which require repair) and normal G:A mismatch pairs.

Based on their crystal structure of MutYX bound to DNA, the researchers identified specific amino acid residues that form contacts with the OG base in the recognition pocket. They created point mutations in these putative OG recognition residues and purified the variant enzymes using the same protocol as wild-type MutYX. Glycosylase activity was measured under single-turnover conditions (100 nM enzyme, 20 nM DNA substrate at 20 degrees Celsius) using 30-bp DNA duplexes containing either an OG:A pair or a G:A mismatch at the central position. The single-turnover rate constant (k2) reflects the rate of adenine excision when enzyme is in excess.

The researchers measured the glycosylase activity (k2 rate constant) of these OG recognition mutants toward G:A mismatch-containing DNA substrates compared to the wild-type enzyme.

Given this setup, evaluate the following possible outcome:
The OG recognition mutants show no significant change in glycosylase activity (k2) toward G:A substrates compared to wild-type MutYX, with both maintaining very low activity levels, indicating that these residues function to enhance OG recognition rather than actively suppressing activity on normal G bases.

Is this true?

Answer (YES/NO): NO